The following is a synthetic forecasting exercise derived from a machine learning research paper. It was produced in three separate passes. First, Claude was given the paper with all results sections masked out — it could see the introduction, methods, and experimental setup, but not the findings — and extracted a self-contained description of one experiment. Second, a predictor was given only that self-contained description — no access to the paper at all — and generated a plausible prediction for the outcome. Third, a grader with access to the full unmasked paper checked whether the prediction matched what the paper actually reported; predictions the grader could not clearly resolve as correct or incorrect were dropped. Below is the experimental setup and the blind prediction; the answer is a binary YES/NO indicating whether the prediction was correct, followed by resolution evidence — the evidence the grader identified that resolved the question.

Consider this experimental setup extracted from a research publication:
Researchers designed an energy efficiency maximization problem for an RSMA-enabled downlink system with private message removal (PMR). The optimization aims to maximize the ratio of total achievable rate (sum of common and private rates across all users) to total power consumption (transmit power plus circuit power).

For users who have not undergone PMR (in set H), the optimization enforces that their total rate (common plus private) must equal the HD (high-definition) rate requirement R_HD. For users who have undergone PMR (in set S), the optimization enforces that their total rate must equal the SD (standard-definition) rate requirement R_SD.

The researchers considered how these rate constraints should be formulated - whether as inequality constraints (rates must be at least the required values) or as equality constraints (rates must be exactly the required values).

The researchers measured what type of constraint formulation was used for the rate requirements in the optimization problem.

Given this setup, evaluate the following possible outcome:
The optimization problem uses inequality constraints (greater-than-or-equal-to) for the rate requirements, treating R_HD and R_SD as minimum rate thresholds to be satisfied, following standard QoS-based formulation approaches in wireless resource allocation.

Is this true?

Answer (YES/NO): NO